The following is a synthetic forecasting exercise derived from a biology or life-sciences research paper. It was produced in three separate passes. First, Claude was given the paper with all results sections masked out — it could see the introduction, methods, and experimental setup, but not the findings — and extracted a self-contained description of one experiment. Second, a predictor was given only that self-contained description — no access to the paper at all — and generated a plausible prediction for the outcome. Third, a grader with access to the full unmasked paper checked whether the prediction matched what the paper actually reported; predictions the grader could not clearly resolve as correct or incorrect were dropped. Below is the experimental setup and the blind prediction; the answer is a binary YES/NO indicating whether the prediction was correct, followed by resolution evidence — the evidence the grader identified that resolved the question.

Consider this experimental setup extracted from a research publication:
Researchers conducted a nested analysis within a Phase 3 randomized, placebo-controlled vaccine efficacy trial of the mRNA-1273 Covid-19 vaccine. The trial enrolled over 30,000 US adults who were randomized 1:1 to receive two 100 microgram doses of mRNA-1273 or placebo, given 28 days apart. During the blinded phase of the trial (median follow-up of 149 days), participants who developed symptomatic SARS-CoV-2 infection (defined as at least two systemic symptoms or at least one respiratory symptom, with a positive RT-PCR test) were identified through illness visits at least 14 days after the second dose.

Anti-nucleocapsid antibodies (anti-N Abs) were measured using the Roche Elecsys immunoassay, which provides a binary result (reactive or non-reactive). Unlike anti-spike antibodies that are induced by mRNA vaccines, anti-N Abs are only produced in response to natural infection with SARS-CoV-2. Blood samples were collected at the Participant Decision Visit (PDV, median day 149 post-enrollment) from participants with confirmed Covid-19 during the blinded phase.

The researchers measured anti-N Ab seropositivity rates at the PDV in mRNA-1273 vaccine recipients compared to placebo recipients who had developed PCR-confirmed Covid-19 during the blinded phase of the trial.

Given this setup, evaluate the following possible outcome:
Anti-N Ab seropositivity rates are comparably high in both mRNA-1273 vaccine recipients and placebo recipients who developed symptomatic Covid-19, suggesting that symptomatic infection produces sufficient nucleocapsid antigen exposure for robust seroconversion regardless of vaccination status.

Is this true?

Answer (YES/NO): NO